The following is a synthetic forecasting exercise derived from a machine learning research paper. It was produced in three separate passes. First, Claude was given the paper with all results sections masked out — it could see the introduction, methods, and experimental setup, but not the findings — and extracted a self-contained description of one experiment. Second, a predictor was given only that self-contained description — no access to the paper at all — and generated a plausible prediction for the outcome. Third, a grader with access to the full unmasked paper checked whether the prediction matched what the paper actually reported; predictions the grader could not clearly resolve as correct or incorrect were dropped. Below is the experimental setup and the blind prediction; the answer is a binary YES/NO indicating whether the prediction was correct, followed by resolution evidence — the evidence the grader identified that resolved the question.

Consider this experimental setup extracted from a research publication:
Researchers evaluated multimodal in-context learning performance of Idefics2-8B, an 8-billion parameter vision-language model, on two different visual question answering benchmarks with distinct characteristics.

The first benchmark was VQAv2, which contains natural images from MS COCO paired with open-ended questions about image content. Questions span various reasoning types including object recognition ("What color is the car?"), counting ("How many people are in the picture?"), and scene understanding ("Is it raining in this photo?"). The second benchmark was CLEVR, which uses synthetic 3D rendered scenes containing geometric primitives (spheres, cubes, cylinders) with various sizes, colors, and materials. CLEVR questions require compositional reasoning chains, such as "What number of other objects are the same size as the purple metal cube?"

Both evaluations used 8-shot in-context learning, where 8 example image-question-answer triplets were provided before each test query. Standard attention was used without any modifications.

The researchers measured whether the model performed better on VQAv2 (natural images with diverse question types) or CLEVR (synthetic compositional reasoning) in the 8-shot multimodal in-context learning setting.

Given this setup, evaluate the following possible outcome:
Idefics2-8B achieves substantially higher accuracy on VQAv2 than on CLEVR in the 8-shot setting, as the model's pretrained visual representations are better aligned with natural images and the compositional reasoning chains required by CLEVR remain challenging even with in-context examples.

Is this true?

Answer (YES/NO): YES